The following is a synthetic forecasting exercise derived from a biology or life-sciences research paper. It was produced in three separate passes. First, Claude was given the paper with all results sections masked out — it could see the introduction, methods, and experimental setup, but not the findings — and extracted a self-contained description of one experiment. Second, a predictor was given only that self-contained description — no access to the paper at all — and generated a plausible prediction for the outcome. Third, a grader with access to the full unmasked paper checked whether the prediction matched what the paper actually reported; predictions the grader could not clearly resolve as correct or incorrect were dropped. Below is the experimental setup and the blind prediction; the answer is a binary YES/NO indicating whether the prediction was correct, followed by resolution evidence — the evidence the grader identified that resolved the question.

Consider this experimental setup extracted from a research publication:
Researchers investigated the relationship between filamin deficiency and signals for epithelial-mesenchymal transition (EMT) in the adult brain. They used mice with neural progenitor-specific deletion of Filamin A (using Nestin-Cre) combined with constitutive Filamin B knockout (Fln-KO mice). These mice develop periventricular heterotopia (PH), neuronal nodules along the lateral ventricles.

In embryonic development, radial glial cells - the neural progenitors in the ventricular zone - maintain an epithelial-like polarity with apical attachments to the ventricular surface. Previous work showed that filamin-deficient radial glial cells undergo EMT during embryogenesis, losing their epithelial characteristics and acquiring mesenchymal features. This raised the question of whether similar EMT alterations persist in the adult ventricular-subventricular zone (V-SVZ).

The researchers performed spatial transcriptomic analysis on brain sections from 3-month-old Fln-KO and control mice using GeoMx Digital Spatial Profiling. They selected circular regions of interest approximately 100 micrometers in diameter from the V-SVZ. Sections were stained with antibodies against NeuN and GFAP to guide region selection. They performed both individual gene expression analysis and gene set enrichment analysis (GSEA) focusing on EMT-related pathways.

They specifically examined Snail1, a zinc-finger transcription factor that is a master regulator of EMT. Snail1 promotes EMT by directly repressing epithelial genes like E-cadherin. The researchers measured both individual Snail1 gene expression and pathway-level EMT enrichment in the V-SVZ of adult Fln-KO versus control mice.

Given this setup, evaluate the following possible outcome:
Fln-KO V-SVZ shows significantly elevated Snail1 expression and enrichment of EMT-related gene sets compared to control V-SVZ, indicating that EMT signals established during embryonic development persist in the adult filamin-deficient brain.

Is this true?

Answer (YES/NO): NO